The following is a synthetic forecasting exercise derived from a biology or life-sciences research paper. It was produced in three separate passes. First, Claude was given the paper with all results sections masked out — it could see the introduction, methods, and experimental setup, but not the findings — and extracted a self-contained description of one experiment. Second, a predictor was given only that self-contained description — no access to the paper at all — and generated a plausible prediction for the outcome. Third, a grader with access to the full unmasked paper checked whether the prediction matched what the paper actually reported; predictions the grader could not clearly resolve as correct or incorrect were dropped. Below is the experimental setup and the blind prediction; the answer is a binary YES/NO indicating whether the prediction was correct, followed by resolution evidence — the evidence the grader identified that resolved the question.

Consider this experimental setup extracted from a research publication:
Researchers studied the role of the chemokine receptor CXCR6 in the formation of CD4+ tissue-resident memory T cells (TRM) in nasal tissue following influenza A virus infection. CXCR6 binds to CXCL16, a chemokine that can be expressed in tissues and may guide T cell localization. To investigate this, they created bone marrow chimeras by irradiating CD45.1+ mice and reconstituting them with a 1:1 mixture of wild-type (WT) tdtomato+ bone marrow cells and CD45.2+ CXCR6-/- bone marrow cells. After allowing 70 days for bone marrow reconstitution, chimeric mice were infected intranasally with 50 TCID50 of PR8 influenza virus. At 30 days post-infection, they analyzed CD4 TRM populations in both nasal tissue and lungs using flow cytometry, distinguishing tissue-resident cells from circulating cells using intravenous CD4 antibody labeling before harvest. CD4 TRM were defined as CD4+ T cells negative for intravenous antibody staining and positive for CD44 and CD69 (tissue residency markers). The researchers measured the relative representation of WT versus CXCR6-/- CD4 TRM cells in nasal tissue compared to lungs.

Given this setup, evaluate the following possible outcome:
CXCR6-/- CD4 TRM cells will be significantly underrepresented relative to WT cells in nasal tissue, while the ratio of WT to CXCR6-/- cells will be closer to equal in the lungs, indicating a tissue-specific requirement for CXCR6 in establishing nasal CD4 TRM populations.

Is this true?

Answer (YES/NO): NO